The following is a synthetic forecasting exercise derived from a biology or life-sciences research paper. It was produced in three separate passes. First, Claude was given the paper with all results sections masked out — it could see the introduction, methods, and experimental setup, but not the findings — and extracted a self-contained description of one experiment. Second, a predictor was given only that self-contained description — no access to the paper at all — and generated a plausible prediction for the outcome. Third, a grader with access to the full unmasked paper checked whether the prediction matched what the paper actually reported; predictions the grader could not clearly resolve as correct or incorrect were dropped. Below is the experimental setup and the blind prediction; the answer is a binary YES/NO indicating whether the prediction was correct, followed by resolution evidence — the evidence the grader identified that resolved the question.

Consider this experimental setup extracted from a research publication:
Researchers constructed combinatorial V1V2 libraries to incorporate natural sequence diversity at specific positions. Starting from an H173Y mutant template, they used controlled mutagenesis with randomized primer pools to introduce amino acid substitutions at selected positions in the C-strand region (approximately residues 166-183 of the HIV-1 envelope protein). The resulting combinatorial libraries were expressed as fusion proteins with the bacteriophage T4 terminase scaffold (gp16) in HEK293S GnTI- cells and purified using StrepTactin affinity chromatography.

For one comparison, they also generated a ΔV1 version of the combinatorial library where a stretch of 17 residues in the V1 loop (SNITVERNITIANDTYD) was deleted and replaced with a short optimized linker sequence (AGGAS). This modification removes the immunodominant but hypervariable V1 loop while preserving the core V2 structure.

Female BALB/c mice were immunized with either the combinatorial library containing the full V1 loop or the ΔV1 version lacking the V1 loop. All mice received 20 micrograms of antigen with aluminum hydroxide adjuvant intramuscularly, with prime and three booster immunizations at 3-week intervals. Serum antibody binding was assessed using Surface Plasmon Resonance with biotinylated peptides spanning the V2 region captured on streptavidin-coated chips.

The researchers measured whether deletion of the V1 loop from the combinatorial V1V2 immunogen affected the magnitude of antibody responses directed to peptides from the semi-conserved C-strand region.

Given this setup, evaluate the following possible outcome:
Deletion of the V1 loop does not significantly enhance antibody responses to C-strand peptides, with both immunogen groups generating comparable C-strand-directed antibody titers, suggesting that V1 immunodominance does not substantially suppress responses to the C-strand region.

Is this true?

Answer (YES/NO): NO